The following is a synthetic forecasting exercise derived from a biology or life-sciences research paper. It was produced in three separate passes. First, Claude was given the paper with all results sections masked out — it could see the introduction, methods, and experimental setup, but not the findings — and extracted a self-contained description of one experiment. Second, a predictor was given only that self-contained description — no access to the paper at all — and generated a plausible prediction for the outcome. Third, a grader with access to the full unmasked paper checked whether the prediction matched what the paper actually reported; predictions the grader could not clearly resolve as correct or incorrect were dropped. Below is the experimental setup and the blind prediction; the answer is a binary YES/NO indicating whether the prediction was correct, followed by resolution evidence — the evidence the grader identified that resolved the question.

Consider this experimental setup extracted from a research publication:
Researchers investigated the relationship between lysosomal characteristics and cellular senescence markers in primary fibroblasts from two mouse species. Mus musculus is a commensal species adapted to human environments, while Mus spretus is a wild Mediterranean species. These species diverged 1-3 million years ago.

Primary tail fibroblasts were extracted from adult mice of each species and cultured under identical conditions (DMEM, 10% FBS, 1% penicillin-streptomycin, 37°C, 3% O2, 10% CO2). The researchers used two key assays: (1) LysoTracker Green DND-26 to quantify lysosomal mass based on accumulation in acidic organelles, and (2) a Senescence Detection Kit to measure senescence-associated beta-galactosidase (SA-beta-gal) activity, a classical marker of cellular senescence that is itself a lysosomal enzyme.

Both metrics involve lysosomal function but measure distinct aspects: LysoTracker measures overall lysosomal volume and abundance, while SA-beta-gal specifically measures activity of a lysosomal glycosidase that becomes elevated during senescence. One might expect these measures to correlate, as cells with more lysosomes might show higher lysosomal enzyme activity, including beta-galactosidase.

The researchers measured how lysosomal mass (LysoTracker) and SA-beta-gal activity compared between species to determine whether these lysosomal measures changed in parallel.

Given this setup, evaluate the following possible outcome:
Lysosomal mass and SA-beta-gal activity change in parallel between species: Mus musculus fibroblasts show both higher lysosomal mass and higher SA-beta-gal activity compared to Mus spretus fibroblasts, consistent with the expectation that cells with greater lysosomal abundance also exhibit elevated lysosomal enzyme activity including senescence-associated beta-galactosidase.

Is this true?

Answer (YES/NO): NO